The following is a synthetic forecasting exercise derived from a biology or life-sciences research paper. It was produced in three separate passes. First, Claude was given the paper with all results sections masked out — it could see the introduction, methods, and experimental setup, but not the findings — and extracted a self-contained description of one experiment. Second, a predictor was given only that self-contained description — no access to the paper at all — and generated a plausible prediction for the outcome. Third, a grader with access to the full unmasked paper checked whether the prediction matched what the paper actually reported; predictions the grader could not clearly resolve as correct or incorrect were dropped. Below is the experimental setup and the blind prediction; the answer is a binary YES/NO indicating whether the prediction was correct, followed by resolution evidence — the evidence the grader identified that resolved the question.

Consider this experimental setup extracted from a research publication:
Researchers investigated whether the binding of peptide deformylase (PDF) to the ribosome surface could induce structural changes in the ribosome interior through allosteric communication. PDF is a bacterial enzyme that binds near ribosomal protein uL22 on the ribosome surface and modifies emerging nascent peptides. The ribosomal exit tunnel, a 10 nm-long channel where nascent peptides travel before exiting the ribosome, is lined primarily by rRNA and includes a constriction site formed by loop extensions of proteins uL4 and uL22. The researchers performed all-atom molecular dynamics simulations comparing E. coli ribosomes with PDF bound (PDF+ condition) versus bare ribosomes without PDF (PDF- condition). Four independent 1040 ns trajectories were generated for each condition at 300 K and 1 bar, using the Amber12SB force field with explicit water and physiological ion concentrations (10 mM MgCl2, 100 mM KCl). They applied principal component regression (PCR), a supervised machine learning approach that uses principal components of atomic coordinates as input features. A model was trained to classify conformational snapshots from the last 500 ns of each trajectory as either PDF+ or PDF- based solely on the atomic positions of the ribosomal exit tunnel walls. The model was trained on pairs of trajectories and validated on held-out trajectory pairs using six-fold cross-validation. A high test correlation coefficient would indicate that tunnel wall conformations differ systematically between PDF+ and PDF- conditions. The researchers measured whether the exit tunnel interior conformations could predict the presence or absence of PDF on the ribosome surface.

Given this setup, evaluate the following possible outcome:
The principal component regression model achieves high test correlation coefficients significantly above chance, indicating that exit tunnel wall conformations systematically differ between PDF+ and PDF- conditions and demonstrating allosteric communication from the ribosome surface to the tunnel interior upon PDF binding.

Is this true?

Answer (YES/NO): YES